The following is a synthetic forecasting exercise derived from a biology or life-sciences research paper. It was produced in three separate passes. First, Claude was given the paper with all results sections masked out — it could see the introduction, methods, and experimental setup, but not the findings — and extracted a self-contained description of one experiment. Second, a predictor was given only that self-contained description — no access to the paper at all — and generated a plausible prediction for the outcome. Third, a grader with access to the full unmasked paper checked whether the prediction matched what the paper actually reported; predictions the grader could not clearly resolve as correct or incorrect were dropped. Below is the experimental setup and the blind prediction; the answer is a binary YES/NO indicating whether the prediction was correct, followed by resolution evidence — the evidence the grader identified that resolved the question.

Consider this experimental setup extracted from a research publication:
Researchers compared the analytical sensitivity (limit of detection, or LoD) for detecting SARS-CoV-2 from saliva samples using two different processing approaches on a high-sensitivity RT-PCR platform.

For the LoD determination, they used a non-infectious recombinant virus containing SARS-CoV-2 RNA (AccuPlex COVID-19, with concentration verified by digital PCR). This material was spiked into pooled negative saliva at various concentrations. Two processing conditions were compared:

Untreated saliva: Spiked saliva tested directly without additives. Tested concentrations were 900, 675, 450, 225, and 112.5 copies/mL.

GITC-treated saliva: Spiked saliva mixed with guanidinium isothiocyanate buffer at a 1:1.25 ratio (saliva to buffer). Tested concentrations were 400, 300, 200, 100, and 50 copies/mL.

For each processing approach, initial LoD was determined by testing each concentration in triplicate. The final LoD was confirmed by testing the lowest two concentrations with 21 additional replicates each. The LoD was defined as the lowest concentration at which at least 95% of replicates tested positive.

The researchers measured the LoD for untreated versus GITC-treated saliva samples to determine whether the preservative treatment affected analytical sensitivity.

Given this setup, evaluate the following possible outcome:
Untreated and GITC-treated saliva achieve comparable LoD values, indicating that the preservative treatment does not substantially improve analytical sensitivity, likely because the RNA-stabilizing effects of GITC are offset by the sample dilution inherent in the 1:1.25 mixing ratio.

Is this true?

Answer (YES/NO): NO